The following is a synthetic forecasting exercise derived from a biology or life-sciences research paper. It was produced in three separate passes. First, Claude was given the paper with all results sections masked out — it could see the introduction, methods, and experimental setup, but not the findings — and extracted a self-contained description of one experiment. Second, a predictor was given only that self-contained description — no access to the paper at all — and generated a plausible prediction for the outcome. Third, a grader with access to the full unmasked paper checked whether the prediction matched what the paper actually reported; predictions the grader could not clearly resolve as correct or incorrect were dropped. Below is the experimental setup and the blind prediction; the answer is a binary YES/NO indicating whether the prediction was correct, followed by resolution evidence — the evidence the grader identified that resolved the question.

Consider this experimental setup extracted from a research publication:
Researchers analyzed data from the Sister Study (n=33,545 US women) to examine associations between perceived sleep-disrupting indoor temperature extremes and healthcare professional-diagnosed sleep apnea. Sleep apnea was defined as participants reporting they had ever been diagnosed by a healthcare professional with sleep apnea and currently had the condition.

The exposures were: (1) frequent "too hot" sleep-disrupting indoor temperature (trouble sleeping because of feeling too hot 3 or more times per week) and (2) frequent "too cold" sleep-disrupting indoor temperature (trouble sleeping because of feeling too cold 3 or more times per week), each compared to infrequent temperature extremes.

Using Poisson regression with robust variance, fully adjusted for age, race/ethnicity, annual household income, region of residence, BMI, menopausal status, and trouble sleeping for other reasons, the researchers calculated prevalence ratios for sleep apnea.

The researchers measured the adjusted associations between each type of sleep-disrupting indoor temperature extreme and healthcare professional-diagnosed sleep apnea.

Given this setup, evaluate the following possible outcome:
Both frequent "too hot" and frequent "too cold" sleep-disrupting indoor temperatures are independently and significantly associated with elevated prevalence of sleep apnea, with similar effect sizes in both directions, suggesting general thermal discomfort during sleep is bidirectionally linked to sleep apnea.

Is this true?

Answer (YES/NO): NO